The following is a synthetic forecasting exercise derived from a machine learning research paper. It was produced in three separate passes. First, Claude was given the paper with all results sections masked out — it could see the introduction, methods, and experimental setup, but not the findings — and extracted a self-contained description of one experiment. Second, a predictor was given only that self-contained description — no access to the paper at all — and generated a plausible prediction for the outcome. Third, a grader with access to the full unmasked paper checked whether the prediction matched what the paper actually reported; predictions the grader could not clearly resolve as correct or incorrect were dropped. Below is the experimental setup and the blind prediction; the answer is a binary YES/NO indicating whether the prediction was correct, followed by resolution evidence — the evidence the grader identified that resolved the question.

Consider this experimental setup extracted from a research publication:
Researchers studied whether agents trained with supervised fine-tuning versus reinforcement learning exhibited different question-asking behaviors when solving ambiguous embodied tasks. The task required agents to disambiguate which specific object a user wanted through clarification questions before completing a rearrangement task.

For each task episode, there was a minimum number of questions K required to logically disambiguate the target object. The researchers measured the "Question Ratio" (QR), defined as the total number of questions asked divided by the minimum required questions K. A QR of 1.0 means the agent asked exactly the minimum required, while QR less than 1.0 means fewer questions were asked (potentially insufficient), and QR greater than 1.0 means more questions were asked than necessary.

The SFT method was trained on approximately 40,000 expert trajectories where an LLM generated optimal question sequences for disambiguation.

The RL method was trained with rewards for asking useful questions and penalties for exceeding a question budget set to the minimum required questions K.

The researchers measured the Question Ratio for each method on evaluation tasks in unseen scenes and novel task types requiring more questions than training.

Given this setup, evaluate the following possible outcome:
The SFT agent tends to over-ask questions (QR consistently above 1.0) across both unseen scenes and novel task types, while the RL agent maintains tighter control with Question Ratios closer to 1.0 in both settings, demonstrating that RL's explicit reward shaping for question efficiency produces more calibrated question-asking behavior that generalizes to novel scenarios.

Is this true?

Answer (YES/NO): NO